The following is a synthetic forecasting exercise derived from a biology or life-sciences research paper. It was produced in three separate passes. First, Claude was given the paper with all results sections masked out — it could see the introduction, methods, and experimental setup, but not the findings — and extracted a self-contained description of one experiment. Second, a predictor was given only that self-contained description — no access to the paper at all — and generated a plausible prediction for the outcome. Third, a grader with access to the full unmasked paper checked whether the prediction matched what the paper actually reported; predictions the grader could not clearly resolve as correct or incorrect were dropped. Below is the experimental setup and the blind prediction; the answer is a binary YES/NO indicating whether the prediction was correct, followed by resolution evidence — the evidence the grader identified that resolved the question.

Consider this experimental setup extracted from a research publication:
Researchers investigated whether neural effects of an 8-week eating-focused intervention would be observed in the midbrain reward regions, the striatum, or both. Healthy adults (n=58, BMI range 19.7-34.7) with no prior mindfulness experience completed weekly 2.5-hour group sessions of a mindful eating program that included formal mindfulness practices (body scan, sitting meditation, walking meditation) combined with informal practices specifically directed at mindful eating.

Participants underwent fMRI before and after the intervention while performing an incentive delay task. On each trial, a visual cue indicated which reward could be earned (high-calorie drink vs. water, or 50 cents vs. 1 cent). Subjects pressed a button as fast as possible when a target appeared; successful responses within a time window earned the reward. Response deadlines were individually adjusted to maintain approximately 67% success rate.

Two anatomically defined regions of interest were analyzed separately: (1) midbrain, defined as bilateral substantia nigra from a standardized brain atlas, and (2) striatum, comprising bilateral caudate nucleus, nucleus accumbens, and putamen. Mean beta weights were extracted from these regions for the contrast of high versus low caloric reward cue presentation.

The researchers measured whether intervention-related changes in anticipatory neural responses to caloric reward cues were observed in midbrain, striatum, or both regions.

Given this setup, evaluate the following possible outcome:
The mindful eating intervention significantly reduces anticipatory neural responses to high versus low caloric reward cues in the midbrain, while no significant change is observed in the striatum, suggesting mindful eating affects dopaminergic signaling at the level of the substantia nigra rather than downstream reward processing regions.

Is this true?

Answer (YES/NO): YES